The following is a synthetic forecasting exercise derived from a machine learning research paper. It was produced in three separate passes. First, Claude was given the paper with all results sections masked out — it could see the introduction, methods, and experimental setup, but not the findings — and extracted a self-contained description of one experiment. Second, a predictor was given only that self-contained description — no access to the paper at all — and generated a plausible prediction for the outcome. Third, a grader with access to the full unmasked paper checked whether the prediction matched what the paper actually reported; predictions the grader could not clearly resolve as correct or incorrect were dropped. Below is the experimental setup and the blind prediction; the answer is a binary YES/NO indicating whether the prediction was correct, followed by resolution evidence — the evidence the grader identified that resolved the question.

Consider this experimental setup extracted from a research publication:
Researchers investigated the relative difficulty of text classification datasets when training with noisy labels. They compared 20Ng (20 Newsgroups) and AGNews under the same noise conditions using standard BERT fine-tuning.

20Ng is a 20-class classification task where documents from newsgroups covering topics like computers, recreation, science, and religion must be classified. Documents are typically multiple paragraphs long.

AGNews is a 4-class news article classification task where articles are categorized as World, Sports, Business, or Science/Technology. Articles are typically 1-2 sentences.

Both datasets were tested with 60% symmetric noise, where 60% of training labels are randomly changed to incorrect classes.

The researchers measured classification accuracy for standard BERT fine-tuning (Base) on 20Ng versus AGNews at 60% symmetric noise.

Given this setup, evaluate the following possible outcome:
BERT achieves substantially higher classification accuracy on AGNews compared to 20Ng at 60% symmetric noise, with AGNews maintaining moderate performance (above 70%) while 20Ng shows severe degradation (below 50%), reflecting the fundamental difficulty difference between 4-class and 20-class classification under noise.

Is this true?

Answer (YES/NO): NO